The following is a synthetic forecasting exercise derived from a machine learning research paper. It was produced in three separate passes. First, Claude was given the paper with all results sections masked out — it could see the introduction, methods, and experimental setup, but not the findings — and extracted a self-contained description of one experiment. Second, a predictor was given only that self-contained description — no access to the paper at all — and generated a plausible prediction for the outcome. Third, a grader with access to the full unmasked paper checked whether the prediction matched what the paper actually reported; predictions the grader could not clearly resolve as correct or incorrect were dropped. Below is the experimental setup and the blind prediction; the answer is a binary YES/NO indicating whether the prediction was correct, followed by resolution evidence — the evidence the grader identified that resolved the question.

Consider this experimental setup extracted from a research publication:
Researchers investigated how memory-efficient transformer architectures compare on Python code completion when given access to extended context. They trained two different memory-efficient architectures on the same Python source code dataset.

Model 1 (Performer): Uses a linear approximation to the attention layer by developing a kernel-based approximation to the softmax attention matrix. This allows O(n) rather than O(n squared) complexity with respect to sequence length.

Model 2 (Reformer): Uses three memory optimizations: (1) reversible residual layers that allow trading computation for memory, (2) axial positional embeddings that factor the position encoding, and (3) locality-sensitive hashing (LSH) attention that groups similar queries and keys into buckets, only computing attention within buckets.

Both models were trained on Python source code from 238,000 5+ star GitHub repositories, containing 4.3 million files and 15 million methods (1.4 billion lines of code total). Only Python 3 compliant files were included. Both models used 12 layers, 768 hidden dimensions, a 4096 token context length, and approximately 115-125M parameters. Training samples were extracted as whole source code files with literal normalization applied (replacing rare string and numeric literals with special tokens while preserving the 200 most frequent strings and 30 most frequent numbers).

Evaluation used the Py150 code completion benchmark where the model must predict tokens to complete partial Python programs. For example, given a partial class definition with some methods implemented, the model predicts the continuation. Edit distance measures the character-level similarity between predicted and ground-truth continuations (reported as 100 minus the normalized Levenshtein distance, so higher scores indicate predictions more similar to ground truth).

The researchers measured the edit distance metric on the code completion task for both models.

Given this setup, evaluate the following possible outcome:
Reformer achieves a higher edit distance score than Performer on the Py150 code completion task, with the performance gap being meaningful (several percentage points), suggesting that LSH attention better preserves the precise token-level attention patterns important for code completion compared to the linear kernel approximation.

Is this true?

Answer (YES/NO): NO